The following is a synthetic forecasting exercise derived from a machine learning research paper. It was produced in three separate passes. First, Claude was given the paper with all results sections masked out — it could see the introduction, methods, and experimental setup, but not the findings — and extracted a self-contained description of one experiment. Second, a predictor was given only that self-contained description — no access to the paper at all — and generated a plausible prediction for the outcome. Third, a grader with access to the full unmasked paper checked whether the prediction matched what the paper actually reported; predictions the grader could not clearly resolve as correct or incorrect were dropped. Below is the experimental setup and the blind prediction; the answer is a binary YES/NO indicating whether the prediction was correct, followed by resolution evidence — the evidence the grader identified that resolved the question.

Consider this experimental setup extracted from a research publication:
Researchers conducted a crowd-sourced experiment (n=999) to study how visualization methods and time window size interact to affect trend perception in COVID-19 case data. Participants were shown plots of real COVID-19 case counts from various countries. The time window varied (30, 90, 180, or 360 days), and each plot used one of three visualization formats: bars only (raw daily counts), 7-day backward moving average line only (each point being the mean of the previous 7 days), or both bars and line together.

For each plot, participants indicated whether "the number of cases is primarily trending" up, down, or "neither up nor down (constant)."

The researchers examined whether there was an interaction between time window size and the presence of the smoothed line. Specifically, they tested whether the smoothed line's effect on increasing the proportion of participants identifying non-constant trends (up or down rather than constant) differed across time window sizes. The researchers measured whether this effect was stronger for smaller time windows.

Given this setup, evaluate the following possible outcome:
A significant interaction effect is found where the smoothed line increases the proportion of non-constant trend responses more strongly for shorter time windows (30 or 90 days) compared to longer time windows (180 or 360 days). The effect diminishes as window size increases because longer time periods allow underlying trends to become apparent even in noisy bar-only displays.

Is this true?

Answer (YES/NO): NO